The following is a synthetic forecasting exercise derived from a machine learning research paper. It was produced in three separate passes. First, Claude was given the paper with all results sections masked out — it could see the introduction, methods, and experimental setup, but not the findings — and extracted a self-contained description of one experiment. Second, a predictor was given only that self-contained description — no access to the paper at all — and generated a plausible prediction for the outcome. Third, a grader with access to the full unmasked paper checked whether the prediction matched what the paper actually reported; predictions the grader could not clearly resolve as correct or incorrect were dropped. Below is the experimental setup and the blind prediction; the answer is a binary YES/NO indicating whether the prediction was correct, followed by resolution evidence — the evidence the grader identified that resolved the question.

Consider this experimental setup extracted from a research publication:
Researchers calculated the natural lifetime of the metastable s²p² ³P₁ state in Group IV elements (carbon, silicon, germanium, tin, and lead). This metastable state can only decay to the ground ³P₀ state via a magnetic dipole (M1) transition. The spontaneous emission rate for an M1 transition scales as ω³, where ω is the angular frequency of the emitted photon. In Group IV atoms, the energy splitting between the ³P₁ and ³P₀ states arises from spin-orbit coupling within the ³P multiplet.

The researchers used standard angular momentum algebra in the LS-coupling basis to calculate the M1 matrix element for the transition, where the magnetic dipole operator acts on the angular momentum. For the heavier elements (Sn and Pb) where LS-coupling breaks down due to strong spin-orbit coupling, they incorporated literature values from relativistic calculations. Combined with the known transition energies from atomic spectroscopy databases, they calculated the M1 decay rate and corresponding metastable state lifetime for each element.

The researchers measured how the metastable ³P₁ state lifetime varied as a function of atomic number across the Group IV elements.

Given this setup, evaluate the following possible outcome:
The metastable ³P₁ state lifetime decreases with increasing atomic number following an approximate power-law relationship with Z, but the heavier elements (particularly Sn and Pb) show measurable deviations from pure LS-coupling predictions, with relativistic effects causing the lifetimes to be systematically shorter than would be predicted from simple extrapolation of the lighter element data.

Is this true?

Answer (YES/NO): NO